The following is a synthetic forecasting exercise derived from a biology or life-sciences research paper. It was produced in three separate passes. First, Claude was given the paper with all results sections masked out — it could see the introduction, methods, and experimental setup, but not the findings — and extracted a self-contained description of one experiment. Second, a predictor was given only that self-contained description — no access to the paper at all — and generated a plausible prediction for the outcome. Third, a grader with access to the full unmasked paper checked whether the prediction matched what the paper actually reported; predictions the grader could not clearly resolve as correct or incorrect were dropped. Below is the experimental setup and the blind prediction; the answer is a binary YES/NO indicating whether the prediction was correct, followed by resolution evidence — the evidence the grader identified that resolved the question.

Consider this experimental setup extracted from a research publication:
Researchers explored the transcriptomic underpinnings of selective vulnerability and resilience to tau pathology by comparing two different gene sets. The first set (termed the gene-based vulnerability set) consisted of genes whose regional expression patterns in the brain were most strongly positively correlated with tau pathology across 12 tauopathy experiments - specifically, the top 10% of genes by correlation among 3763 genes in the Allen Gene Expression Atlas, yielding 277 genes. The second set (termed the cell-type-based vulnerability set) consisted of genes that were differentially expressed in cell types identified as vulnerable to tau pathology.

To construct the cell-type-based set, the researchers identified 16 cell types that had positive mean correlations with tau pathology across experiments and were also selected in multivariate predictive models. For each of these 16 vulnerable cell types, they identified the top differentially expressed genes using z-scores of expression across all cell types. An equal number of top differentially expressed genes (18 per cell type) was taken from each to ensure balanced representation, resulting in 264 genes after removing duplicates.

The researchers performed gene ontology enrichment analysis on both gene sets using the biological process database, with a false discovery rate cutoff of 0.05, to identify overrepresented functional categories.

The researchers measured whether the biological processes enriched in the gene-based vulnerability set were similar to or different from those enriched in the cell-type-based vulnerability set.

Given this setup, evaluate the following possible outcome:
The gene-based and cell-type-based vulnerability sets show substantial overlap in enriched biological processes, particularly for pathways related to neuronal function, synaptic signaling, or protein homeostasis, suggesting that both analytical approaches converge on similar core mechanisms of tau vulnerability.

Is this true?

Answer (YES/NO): NO